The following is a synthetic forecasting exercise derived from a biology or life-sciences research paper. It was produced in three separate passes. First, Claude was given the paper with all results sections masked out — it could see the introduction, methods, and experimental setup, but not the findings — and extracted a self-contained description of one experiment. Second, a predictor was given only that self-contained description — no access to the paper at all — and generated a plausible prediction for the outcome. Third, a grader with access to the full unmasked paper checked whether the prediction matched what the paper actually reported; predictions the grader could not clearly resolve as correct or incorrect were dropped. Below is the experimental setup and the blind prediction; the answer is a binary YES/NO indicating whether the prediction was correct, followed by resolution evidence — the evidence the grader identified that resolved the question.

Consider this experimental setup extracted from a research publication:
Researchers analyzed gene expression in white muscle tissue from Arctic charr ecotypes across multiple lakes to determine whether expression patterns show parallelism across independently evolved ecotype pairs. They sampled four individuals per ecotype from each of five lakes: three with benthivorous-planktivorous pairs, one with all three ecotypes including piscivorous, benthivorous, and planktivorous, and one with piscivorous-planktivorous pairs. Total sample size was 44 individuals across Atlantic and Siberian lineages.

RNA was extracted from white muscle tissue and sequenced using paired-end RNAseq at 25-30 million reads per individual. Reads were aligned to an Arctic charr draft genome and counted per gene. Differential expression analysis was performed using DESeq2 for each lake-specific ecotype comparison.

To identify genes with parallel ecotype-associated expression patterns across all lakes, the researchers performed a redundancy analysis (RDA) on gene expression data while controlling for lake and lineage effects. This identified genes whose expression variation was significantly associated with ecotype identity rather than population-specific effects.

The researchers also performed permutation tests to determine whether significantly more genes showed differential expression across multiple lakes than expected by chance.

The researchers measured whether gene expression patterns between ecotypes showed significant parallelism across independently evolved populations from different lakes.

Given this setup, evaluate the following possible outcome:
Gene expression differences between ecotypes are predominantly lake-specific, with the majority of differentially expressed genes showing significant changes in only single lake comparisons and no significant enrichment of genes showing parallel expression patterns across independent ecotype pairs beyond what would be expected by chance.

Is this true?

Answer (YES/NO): NO